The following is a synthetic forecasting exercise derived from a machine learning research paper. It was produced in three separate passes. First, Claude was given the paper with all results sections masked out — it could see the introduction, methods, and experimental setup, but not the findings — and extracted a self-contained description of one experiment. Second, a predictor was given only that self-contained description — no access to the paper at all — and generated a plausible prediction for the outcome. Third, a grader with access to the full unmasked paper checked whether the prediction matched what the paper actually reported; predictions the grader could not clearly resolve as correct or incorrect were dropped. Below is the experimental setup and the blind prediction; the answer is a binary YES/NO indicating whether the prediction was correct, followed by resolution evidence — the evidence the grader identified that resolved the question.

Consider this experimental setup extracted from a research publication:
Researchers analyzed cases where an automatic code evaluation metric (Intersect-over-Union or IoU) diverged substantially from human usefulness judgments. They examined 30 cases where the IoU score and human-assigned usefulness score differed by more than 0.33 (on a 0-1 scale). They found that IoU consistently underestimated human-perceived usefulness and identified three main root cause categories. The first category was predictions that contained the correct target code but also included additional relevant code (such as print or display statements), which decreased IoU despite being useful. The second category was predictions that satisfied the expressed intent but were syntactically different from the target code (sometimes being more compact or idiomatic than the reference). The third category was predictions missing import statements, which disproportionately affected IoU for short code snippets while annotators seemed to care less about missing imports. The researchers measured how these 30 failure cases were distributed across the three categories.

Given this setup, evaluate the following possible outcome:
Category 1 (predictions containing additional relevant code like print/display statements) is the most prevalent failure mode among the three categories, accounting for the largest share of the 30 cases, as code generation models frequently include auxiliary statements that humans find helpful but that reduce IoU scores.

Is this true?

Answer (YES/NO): YES